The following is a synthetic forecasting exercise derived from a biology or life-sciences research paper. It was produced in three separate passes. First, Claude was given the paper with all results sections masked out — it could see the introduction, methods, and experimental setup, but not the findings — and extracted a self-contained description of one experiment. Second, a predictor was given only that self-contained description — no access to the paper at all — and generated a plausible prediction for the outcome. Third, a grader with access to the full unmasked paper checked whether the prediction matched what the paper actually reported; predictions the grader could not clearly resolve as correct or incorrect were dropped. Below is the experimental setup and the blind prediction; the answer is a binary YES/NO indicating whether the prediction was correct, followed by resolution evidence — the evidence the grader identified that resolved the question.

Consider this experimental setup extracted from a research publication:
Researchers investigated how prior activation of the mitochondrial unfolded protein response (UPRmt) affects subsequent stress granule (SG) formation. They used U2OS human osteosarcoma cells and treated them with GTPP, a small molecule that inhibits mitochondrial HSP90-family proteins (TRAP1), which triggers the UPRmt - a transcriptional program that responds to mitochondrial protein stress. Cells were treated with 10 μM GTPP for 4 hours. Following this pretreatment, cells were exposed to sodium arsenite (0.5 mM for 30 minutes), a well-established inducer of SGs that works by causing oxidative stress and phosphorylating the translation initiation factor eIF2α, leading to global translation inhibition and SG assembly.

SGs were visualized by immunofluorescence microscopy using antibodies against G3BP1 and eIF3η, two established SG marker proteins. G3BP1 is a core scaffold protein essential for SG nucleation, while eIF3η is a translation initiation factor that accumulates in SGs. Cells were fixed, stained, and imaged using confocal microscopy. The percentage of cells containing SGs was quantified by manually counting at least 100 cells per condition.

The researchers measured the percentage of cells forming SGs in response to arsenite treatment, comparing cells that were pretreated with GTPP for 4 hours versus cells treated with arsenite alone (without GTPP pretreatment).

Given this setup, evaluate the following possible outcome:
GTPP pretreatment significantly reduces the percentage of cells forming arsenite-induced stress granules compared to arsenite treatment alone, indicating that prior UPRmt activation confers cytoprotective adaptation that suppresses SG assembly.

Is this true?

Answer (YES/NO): YES